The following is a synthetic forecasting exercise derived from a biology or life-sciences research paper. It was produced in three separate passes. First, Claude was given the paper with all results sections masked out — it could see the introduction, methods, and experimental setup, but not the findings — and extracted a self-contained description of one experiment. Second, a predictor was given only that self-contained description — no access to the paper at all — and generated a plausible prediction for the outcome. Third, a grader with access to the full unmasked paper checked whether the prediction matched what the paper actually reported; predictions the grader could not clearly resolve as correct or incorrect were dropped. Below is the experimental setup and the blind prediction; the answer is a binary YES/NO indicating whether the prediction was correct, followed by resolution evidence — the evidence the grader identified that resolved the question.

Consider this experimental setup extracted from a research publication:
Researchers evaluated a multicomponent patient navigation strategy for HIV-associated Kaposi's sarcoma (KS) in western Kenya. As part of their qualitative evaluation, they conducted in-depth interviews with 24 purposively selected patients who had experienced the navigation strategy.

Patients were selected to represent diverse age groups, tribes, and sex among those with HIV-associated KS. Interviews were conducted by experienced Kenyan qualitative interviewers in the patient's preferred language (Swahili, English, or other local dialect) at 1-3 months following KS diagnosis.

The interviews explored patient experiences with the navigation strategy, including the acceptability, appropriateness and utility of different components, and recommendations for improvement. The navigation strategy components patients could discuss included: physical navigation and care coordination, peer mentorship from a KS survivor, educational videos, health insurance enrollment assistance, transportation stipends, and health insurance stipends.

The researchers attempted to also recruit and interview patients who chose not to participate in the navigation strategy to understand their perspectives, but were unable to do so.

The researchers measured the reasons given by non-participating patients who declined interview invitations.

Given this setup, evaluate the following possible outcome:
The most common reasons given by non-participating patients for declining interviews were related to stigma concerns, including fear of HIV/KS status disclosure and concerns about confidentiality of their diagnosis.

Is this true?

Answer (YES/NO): NO